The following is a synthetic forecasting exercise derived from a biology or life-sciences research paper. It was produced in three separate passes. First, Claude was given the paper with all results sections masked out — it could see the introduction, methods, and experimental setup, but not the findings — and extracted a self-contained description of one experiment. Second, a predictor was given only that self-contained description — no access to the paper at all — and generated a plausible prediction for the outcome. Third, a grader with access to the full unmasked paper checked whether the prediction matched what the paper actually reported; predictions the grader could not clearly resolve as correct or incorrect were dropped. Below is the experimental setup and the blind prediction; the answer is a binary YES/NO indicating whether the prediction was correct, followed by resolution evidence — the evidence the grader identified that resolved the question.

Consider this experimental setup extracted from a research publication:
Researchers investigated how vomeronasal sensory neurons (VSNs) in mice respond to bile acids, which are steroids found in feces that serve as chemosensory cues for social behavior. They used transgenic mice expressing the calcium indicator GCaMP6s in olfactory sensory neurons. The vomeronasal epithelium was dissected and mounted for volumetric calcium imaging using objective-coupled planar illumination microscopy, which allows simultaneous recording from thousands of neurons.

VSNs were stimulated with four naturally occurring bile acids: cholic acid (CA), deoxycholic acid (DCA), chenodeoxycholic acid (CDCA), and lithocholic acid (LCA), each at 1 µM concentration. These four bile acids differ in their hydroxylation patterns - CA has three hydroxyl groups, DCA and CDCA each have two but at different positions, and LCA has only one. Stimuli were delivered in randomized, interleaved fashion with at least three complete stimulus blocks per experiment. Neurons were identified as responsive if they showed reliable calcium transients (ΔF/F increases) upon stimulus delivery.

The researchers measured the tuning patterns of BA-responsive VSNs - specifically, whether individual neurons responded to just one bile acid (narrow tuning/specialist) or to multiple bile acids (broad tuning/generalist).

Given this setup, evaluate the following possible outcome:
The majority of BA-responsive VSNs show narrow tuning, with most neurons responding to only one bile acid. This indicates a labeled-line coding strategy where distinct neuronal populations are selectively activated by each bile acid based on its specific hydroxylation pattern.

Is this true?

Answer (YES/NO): NO